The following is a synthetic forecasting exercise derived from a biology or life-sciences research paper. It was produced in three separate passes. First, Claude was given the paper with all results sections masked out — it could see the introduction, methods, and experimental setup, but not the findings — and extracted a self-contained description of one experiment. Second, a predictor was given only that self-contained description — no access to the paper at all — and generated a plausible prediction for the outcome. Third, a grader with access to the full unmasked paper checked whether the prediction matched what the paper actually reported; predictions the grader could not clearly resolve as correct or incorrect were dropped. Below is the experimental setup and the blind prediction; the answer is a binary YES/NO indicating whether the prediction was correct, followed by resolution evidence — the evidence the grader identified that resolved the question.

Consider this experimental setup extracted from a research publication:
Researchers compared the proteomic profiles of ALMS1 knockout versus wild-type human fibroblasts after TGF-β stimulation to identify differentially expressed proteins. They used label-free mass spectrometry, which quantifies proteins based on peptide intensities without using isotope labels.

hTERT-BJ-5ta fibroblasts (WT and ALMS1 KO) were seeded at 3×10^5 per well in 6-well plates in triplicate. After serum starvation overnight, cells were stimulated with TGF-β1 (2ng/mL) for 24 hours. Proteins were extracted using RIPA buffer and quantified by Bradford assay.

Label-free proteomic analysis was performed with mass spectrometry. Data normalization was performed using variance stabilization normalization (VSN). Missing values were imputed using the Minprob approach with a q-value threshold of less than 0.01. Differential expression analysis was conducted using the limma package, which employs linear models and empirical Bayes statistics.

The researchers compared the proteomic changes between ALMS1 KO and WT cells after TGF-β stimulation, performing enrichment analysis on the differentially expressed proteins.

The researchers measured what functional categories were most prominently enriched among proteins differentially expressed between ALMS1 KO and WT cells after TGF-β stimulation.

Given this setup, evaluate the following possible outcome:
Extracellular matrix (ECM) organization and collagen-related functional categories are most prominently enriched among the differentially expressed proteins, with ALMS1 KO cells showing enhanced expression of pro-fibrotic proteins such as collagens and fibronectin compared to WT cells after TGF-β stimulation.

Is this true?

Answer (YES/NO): NO